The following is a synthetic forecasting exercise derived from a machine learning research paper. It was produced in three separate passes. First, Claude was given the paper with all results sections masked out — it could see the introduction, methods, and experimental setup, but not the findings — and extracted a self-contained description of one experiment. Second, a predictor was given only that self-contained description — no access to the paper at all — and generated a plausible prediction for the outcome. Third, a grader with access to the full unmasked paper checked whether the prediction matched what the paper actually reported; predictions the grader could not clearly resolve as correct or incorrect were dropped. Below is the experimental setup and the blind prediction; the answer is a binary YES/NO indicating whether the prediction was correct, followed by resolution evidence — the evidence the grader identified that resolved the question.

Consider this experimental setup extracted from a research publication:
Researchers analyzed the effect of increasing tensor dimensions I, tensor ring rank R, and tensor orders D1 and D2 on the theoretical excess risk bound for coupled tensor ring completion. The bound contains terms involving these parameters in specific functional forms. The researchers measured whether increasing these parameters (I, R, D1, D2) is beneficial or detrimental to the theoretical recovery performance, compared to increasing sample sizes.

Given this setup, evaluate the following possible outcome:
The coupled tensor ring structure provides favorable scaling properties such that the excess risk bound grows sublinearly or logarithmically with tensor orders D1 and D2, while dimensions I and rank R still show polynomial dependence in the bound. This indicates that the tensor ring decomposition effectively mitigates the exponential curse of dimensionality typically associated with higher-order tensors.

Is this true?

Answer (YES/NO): NO